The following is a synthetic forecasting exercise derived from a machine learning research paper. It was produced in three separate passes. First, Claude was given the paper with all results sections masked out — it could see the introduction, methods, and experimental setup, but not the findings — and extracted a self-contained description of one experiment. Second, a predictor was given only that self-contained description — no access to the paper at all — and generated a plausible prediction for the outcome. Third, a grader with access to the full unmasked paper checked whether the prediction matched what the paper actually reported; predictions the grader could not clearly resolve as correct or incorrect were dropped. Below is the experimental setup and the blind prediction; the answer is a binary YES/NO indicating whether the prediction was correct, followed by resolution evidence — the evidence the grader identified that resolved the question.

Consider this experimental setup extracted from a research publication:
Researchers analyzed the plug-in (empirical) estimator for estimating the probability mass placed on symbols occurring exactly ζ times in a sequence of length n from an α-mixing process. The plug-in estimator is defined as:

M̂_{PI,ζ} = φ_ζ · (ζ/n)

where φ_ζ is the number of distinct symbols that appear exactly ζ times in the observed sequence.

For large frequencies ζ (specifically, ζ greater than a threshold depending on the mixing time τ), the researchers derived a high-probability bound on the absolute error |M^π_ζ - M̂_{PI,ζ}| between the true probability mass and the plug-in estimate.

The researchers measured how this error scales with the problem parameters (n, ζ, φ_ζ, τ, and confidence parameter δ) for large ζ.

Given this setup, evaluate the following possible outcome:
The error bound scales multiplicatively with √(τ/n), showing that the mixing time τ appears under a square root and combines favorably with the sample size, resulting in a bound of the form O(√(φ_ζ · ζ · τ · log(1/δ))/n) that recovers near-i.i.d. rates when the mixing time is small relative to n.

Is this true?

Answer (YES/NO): NO